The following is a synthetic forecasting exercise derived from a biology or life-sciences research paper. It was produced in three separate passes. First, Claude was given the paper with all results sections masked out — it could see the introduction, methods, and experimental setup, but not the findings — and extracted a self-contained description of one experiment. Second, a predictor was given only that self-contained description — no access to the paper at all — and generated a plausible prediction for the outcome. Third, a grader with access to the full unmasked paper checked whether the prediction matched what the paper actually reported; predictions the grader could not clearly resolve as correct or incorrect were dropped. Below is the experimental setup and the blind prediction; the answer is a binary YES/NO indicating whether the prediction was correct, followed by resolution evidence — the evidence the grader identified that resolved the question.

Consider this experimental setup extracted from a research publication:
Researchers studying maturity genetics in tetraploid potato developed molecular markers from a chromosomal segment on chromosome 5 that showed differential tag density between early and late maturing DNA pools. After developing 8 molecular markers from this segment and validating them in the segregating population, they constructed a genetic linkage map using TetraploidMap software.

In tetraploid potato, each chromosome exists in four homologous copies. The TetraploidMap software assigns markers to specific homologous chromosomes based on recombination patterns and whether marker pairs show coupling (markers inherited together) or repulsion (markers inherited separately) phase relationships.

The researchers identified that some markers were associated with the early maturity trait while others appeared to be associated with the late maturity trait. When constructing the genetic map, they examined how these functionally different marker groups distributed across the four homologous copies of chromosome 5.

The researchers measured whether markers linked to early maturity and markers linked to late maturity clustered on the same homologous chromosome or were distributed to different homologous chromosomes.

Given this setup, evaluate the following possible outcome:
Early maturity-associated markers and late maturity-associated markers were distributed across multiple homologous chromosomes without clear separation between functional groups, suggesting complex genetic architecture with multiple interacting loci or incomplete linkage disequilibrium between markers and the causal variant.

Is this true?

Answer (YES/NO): NO